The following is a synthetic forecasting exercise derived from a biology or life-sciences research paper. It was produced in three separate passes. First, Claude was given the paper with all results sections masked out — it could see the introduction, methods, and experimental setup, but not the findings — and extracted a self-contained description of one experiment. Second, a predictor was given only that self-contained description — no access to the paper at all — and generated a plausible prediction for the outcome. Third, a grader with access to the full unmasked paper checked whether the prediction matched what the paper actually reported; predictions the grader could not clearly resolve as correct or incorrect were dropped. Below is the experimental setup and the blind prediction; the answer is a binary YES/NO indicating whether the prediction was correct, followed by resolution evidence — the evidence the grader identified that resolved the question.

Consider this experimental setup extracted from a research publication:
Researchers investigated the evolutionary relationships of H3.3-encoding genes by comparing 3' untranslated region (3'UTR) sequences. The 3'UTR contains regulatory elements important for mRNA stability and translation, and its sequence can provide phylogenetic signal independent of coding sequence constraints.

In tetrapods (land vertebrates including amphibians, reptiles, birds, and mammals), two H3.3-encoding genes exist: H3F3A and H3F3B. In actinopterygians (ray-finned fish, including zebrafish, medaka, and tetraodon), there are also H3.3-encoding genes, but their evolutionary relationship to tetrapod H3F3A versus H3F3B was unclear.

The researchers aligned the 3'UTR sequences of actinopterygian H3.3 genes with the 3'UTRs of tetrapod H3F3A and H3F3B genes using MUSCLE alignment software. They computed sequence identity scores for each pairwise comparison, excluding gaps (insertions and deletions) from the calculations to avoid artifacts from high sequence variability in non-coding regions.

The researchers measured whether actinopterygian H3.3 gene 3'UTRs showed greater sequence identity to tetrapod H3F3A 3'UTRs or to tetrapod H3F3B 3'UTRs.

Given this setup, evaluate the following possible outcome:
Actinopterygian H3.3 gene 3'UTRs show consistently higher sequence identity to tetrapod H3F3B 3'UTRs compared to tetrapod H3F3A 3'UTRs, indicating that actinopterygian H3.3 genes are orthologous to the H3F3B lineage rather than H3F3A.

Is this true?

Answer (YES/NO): YES